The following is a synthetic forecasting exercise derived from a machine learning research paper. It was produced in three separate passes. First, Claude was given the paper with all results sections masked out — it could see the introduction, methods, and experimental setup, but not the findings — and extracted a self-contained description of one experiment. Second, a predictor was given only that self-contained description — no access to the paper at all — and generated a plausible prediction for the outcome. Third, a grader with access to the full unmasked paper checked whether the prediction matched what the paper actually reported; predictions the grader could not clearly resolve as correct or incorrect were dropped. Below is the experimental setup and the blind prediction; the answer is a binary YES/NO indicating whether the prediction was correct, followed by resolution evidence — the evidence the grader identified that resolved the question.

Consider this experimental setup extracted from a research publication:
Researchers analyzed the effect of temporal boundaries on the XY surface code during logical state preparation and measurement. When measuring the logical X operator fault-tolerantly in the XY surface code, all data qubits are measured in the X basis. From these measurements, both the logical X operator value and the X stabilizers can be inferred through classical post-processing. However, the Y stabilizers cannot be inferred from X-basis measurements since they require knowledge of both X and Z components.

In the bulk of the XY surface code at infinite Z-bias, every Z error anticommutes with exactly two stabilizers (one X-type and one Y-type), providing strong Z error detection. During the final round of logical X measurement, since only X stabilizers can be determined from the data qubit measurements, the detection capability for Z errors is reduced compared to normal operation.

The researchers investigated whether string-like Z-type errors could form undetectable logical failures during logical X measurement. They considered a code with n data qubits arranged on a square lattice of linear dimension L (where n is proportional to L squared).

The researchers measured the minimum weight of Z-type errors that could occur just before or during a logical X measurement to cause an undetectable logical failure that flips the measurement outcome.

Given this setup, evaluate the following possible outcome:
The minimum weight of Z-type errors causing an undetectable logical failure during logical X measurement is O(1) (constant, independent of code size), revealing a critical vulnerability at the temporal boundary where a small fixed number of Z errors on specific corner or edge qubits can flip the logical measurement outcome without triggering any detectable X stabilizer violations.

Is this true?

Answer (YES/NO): NO